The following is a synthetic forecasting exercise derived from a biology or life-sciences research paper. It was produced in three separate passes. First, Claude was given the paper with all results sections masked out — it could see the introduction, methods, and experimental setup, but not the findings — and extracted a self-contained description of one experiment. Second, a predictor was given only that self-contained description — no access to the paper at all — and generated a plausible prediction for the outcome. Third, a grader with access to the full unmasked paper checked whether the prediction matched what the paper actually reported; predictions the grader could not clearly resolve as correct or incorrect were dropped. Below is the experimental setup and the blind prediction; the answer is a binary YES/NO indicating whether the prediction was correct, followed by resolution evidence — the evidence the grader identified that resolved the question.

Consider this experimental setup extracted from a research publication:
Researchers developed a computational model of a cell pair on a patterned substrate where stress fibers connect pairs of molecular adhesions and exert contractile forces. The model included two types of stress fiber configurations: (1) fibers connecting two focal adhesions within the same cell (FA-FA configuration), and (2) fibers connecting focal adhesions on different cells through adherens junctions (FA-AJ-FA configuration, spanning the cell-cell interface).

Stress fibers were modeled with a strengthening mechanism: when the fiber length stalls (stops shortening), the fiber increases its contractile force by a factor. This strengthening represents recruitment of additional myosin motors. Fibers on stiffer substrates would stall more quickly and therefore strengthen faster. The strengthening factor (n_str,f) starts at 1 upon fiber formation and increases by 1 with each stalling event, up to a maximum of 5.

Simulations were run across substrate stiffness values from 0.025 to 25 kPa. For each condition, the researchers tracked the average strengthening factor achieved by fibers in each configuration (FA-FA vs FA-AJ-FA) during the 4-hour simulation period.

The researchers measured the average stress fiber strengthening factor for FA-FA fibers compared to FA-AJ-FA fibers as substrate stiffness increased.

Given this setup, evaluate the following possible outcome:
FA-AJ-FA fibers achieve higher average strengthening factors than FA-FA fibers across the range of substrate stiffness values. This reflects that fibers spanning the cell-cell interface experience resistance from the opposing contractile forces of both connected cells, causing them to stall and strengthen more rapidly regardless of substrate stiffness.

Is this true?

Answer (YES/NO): NO